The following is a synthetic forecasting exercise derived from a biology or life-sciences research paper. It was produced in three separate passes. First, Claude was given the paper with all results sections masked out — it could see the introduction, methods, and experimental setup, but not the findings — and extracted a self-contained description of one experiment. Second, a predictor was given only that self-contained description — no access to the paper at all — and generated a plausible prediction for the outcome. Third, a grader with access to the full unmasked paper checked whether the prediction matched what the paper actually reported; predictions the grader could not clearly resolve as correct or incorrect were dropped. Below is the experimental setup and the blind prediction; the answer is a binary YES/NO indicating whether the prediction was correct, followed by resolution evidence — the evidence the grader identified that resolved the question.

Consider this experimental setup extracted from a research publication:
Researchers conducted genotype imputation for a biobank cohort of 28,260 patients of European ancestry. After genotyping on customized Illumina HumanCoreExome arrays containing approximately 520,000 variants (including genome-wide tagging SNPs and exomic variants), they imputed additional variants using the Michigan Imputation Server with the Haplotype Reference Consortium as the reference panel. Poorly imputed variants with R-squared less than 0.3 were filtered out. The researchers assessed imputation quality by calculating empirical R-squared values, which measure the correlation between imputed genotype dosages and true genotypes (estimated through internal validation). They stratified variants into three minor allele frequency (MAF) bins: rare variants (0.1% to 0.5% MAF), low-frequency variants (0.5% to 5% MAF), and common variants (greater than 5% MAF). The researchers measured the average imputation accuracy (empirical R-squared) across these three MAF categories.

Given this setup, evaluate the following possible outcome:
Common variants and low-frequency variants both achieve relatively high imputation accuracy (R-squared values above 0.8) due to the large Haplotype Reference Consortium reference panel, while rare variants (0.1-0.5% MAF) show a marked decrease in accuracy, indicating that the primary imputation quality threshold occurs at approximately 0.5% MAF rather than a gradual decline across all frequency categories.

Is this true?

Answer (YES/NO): NO